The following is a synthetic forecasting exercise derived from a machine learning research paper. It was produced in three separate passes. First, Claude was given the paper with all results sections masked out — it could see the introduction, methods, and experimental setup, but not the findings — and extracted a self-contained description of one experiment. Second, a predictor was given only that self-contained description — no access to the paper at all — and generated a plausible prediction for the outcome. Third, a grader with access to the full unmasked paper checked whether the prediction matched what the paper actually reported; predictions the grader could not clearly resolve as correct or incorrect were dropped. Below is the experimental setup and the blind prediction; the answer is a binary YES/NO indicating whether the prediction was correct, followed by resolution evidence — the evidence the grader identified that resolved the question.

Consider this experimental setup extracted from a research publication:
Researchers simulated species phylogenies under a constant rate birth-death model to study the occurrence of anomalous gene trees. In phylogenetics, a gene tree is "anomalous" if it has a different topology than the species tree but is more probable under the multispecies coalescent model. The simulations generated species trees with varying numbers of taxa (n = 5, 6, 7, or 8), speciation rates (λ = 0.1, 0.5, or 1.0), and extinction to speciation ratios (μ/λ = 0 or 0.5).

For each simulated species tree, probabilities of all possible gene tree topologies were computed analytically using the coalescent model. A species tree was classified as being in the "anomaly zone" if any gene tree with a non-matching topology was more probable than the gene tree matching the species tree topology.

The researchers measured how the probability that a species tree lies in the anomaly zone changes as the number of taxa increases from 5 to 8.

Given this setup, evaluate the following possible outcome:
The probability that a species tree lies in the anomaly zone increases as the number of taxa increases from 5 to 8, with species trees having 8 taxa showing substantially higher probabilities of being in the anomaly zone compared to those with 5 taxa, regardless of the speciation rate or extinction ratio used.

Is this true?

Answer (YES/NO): YES